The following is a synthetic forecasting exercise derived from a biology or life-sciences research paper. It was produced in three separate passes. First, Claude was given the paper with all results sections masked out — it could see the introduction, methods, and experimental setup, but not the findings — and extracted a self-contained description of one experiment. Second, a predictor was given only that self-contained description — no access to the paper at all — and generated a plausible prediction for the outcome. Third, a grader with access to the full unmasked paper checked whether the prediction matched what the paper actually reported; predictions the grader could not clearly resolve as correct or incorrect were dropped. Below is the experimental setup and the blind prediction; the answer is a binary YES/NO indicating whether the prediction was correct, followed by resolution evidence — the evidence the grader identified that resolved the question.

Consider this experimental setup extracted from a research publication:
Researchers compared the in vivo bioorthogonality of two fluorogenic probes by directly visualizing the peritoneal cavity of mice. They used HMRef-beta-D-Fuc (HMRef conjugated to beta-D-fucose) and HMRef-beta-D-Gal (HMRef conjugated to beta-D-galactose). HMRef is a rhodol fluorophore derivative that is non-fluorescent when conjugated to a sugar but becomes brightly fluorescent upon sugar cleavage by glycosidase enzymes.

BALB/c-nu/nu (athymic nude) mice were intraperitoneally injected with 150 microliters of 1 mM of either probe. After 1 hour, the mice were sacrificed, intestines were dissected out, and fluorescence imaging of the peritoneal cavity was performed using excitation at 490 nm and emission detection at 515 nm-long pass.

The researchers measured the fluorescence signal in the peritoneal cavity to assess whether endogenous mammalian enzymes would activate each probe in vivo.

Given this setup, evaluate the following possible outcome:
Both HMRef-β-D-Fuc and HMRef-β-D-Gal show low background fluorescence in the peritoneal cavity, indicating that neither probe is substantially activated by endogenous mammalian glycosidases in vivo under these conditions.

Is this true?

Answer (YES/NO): NO